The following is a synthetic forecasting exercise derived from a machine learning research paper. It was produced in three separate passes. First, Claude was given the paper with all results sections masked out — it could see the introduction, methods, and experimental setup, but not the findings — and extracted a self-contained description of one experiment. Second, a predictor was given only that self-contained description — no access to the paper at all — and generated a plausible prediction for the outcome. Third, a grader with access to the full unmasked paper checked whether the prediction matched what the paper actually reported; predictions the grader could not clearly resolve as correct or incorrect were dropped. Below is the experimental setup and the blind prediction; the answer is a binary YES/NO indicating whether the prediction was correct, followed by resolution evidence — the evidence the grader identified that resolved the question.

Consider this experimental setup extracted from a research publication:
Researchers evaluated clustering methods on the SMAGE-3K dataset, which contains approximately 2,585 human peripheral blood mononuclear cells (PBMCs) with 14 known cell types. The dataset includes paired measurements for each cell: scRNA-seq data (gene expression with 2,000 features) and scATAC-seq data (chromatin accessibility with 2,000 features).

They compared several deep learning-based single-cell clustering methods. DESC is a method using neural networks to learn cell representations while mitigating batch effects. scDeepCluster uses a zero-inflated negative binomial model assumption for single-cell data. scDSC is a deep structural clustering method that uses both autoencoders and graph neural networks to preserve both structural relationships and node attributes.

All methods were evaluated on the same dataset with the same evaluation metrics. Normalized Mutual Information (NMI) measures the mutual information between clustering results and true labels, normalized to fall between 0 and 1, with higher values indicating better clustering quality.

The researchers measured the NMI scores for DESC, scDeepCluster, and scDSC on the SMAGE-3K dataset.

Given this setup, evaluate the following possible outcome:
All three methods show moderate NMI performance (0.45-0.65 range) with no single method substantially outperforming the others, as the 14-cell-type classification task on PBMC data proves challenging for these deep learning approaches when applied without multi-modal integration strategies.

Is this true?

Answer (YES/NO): NO